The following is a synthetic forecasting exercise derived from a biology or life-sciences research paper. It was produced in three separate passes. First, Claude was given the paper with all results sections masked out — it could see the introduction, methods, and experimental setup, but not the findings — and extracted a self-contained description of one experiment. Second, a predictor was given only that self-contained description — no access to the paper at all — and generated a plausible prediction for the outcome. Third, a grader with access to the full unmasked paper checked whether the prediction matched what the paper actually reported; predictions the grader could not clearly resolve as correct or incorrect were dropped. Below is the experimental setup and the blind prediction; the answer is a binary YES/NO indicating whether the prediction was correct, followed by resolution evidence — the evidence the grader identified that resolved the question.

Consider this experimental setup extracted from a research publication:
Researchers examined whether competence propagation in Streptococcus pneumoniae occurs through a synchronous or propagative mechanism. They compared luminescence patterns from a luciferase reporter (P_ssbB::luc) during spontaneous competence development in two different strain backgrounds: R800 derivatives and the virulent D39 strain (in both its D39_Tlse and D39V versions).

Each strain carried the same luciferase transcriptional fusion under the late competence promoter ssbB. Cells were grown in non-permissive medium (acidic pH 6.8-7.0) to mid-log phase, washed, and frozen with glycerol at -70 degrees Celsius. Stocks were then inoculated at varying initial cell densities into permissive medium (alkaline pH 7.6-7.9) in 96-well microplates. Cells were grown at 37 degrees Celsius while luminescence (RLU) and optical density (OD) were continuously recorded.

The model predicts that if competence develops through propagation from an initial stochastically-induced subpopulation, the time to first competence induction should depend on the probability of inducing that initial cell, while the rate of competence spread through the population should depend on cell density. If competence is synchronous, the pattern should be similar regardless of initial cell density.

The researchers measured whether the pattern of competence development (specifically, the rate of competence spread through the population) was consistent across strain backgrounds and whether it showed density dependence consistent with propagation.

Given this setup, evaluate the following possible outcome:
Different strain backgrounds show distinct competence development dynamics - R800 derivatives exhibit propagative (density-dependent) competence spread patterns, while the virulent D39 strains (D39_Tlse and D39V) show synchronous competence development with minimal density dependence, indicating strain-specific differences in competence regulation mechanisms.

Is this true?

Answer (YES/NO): NO